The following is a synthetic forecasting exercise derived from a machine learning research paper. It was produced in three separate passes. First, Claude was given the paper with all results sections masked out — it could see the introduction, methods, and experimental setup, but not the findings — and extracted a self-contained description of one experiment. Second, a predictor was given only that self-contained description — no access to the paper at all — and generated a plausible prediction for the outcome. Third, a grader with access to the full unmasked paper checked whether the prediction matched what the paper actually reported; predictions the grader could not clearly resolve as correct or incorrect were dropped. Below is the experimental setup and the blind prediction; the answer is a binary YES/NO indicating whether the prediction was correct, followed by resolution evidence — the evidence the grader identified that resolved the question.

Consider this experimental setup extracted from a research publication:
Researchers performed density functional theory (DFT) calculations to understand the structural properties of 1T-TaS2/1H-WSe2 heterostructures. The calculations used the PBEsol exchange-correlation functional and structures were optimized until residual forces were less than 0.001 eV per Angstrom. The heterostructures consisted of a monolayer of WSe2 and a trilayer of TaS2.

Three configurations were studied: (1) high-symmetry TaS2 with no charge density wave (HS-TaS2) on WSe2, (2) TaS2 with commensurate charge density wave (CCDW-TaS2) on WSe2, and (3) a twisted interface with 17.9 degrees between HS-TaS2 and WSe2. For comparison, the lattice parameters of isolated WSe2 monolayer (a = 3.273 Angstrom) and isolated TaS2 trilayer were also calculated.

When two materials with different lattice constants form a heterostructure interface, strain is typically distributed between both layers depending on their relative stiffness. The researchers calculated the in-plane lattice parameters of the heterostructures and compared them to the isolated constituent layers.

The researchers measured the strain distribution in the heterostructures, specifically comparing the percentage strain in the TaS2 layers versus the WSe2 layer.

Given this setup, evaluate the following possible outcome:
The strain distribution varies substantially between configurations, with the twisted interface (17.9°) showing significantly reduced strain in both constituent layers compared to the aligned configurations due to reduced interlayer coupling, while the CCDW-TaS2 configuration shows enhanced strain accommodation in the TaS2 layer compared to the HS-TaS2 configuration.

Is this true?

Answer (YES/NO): NO